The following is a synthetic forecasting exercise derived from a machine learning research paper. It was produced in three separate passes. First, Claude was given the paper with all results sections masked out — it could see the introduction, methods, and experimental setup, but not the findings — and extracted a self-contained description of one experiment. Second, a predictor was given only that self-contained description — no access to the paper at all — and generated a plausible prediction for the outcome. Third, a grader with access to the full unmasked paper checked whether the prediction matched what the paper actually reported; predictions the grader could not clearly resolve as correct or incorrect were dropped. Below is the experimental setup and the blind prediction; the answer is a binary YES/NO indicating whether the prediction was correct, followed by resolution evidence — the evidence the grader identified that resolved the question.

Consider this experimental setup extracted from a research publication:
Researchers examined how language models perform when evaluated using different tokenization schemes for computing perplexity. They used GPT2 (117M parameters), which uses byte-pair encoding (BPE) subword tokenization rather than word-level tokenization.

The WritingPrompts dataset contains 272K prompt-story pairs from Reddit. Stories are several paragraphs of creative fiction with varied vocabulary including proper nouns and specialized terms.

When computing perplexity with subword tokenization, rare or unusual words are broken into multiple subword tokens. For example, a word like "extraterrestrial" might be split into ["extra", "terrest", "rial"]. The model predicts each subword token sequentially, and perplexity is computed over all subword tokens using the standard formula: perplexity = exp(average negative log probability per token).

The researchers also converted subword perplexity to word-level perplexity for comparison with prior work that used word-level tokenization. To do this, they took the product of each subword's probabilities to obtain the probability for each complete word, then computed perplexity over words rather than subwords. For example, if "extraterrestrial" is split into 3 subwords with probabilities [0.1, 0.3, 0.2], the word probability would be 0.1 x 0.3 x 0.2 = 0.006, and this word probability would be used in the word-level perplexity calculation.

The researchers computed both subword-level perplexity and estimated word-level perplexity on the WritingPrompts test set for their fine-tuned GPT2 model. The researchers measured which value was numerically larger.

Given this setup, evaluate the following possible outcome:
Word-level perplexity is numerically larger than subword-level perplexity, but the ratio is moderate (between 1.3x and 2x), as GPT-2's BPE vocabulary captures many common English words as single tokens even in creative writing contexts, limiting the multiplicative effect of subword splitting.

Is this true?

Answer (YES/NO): YES